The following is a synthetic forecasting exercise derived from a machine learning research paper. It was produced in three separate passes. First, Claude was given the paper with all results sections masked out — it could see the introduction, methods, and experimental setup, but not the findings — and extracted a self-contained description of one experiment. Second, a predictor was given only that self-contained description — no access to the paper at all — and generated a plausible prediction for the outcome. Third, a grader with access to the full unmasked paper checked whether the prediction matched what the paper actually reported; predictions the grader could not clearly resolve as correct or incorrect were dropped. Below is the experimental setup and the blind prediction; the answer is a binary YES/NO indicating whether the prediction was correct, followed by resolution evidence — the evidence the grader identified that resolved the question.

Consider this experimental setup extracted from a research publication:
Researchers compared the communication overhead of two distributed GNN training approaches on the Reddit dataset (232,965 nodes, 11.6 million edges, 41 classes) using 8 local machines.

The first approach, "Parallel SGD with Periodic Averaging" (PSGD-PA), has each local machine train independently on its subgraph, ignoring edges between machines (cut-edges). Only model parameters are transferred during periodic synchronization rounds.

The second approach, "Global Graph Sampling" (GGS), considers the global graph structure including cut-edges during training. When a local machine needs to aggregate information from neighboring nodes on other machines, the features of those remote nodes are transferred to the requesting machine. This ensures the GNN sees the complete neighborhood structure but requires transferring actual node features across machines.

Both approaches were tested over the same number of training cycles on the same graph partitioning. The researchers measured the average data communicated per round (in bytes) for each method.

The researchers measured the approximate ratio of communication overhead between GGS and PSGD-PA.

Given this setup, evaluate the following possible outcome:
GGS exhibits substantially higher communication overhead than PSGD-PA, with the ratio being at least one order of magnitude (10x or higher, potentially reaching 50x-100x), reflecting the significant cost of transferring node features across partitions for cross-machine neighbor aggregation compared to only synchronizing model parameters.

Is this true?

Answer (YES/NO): YES